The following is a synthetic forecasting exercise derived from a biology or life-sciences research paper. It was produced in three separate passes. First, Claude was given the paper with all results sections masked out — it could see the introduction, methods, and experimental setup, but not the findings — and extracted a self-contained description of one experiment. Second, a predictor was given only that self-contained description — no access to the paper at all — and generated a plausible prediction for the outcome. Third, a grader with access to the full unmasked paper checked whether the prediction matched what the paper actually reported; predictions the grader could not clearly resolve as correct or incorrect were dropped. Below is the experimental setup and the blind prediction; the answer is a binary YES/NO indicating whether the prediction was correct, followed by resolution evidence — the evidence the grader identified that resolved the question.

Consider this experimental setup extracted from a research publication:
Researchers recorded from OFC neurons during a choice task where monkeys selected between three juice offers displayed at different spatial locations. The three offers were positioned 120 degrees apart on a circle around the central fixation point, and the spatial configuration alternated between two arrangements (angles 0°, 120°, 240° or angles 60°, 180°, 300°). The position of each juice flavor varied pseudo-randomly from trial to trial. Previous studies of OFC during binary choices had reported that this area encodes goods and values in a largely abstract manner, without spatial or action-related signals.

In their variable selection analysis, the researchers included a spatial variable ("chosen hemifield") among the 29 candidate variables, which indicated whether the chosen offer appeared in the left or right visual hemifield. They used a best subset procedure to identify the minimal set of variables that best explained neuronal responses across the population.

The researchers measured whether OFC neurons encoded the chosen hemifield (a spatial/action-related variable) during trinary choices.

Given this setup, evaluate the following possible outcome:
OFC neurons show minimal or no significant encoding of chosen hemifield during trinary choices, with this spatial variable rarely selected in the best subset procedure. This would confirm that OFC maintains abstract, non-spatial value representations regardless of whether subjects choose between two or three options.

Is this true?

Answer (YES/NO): NO